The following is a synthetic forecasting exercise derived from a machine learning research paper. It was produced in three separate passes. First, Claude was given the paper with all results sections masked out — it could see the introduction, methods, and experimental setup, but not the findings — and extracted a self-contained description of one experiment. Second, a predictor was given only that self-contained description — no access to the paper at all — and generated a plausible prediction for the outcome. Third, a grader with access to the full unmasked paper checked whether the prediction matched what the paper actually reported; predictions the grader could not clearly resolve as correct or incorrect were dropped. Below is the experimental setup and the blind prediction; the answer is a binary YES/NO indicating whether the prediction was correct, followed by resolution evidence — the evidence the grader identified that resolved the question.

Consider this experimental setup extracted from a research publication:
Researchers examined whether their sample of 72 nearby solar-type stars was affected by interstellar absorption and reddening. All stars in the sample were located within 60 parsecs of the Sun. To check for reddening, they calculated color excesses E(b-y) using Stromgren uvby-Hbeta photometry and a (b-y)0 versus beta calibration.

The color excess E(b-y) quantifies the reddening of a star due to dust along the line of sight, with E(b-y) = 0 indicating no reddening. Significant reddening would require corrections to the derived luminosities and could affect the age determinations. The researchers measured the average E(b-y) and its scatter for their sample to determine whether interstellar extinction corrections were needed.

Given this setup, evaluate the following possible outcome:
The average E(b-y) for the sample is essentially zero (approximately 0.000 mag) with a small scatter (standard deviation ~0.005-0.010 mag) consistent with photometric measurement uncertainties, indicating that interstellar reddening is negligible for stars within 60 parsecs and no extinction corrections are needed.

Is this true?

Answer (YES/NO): YES